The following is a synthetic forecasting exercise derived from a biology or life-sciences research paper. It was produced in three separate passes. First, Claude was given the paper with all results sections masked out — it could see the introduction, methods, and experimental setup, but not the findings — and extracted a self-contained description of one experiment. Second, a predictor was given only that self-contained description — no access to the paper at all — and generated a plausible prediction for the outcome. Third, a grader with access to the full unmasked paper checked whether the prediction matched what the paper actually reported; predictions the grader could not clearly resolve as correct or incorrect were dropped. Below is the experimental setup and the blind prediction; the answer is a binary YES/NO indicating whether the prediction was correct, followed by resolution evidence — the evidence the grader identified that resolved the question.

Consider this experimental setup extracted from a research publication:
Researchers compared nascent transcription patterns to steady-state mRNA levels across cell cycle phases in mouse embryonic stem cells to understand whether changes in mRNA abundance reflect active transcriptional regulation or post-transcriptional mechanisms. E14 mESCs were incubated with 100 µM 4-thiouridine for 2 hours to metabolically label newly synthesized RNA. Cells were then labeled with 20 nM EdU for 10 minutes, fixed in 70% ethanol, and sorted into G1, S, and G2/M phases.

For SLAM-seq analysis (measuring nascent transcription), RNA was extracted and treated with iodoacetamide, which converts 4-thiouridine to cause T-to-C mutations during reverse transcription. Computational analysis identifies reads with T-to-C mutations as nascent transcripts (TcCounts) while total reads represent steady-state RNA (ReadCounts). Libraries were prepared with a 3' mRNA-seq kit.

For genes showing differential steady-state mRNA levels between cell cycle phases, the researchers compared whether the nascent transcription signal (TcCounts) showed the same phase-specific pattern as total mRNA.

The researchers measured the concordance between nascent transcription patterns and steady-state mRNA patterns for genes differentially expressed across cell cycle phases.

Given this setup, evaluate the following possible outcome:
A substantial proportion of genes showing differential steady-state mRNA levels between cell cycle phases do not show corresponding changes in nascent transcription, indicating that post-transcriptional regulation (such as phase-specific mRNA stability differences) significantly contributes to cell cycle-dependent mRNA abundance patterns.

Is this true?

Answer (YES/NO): YES